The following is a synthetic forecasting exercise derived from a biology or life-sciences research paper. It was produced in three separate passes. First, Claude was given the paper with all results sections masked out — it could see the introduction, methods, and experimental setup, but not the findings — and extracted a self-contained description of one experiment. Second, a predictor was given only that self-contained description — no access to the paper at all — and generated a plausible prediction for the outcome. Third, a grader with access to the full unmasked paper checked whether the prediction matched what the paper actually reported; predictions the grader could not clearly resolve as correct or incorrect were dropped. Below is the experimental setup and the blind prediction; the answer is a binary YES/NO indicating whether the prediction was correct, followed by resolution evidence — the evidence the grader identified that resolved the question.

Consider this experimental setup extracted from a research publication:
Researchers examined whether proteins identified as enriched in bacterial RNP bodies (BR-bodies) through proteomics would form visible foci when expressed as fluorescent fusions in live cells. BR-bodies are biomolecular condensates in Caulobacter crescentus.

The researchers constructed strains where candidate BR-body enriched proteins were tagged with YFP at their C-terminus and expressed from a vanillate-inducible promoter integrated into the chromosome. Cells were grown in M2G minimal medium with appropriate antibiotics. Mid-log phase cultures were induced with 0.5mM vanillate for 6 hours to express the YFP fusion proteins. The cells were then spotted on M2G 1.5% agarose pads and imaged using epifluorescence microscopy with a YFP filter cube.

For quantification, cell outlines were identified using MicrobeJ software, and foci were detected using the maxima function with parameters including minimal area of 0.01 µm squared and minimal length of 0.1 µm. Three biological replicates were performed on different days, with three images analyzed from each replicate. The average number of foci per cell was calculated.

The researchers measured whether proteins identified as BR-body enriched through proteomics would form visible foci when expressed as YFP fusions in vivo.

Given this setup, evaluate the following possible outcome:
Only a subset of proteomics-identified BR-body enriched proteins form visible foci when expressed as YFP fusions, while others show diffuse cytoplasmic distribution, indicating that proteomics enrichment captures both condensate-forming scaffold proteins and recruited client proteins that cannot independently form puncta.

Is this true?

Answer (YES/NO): NO